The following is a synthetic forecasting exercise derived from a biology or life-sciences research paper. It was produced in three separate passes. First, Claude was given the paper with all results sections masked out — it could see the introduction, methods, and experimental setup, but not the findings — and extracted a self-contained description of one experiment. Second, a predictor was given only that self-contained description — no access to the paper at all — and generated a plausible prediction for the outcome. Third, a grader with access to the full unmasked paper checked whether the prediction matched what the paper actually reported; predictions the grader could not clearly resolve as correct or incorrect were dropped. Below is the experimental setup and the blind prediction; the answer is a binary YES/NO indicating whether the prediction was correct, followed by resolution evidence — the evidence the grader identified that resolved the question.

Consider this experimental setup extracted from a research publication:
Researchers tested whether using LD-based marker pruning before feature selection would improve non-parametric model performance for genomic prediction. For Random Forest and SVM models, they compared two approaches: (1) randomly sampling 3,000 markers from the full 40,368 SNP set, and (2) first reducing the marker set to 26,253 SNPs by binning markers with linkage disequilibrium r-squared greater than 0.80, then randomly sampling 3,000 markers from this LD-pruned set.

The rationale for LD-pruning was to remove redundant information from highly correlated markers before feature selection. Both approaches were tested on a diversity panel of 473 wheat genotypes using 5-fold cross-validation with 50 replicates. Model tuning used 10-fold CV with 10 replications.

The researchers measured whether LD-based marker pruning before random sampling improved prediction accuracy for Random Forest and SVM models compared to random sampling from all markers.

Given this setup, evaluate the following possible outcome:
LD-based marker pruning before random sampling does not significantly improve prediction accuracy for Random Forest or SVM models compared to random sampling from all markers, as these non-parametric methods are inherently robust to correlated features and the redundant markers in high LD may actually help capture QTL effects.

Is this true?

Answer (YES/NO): YES